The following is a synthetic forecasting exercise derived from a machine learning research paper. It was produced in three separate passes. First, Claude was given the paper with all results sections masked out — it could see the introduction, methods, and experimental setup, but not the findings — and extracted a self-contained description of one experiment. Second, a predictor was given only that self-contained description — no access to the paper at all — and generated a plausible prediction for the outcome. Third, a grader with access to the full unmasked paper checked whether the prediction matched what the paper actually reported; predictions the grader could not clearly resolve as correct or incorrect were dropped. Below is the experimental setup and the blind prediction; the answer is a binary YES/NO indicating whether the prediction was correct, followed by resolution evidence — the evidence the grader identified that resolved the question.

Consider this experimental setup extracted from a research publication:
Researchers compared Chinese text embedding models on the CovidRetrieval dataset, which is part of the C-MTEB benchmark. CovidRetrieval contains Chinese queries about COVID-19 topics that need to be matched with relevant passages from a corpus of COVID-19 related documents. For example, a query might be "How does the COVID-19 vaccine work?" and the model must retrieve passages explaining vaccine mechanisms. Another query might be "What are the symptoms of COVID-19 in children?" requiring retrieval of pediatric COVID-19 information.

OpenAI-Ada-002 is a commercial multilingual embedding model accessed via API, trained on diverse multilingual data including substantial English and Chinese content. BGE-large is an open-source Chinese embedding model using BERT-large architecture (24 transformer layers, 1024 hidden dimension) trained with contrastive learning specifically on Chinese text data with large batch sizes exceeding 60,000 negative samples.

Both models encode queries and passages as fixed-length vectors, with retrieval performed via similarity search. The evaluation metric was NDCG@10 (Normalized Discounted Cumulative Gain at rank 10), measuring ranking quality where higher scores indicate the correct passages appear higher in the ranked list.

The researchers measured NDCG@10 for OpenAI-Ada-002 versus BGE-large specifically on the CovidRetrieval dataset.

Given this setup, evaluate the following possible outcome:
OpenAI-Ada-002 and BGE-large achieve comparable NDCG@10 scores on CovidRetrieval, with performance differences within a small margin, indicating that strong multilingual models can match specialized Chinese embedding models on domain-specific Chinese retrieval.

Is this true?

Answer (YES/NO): NO